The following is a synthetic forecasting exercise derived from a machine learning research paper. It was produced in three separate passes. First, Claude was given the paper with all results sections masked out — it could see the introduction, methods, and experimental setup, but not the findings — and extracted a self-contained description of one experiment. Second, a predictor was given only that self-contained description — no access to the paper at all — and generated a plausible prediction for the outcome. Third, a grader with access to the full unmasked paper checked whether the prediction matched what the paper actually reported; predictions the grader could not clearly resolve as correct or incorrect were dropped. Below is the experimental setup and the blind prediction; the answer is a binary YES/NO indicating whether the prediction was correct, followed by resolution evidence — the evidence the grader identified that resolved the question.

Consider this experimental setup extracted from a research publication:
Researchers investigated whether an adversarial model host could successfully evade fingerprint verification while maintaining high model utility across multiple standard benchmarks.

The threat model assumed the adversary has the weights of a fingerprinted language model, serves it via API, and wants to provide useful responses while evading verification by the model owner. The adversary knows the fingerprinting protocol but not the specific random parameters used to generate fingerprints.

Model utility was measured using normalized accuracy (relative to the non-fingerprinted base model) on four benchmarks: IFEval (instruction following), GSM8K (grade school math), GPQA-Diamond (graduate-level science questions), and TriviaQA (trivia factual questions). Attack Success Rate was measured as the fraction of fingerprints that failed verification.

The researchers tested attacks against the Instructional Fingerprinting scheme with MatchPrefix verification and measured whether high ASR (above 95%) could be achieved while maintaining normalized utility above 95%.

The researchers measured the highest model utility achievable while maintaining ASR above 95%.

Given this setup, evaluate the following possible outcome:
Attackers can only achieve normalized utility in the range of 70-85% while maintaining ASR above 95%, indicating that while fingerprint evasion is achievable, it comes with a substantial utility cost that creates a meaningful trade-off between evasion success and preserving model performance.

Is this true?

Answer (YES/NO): NO